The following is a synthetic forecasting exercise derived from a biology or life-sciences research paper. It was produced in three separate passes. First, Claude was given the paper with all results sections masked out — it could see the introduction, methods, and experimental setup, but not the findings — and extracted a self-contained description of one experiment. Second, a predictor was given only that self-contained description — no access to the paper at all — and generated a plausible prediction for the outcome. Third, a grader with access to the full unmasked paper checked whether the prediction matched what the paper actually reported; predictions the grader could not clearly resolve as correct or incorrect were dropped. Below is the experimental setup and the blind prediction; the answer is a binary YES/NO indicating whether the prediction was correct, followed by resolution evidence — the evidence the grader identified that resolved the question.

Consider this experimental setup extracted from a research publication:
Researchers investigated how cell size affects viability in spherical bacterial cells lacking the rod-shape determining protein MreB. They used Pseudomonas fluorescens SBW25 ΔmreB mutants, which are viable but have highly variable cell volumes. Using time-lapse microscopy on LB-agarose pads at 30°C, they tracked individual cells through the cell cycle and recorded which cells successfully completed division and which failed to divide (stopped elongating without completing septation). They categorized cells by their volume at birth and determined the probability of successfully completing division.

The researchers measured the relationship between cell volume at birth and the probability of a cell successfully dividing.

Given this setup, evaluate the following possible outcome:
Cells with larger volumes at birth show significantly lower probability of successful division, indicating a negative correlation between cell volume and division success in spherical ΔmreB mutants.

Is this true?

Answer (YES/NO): NO